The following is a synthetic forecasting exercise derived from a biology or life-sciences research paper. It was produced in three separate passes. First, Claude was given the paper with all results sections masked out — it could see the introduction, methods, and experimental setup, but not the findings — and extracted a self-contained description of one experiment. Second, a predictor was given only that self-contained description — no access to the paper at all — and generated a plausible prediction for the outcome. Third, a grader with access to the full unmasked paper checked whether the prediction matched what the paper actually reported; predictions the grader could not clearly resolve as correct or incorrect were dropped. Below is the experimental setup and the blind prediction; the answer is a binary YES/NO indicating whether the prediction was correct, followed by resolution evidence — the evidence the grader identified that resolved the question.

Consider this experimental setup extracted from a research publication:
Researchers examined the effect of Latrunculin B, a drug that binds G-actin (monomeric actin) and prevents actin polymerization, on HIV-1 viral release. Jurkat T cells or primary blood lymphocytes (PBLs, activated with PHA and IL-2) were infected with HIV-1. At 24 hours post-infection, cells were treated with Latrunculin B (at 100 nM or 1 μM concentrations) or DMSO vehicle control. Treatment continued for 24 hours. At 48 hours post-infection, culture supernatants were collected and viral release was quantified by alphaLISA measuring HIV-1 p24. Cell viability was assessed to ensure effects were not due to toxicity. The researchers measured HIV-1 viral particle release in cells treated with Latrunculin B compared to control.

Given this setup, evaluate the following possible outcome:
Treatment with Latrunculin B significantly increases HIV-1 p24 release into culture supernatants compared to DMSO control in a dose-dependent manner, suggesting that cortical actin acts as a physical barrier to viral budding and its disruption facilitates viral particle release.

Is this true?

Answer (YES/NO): NO